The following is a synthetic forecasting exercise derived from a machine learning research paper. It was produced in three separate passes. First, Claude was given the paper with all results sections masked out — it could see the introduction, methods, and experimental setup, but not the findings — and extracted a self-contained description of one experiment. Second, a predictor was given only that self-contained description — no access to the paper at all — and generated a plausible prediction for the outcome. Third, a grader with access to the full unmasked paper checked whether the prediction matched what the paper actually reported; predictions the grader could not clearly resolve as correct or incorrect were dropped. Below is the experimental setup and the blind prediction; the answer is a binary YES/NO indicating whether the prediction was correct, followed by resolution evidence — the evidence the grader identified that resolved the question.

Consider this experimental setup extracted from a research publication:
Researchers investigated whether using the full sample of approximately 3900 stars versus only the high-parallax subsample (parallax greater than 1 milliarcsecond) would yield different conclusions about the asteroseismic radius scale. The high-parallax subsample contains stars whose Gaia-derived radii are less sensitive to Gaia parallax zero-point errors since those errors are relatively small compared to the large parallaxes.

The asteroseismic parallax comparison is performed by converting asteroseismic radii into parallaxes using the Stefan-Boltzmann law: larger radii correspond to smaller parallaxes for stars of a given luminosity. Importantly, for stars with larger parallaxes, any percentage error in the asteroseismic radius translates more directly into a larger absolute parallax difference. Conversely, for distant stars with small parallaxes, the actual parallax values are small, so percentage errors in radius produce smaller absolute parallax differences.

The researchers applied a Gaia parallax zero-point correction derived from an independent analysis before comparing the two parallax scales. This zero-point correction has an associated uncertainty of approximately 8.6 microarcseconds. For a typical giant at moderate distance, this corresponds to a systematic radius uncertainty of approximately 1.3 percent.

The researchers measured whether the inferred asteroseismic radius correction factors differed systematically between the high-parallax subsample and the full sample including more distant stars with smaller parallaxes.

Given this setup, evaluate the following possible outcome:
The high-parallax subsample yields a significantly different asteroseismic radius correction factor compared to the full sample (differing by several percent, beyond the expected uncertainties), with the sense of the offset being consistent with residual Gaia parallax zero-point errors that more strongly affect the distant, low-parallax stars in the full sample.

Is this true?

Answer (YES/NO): NO